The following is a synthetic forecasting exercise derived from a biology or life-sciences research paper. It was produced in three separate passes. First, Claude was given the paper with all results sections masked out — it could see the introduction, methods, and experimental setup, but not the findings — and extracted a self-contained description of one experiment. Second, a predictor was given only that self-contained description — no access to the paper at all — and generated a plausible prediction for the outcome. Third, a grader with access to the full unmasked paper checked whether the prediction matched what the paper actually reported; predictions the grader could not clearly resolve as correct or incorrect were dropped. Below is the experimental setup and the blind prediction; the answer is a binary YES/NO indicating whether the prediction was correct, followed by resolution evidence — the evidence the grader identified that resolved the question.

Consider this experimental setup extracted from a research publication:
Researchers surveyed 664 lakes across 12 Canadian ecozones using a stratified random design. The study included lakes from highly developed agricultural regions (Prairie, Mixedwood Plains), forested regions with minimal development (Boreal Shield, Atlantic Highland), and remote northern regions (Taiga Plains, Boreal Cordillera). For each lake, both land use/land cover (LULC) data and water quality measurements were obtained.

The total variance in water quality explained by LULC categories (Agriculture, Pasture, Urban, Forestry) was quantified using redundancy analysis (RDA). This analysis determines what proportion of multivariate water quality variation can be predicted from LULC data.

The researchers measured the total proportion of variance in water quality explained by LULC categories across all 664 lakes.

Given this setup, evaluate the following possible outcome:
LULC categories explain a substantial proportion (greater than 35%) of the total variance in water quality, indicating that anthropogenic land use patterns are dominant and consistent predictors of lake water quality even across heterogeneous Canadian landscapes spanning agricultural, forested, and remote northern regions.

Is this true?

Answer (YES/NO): NO